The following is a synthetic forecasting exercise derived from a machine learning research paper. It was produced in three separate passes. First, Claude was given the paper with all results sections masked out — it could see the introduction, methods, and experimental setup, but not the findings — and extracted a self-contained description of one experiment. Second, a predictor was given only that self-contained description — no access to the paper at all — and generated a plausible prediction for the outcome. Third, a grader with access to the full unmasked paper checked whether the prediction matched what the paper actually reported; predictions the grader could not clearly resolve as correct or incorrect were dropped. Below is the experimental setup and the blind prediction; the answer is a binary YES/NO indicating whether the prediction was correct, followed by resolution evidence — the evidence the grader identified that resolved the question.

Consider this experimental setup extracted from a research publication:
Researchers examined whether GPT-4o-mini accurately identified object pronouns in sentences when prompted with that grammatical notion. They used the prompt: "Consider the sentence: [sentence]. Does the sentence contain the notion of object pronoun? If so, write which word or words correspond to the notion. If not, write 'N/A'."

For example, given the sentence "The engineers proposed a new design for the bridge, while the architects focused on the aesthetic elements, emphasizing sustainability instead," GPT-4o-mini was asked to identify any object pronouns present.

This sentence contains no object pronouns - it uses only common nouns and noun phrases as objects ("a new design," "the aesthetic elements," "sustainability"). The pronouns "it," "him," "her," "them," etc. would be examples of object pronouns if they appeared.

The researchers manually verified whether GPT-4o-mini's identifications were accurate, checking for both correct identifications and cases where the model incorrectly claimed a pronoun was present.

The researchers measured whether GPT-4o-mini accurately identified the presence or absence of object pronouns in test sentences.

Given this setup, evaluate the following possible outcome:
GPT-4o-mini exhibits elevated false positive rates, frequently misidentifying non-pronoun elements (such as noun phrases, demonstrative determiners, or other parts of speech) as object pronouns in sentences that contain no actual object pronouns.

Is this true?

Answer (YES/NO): NO